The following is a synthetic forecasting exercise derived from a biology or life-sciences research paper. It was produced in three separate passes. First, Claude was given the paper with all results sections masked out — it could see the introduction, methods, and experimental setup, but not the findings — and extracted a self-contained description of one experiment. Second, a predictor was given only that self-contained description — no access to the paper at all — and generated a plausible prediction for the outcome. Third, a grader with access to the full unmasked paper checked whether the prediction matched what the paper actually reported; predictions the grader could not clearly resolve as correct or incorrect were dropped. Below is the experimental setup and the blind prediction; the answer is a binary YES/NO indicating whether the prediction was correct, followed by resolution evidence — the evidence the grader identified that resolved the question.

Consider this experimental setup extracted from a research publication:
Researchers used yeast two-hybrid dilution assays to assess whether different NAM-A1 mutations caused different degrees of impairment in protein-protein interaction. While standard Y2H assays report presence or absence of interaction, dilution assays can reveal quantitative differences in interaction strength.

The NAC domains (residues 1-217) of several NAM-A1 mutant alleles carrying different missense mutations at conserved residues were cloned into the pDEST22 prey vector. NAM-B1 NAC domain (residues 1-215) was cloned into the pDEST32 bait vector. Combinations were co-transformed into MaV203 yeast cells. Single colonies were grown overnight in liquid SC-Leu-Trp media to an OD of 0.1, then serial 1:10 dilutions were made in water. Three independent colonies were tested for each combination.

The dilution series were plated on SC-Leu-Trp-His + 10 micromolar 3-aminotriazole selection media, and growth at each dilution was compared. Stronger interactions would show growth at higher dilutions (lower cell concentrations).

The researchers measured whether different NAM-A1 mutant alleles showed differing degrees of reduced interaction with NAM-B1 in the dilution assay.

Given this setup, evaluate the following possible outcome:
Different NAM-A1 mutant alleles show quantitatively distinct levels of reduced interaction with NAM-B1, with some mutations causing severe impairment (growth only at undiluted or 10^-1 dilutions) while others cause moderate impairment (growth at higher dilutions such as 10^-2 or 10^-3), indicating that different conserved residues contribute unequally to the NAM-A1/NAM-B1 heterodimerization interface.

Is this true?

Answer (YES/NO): NO